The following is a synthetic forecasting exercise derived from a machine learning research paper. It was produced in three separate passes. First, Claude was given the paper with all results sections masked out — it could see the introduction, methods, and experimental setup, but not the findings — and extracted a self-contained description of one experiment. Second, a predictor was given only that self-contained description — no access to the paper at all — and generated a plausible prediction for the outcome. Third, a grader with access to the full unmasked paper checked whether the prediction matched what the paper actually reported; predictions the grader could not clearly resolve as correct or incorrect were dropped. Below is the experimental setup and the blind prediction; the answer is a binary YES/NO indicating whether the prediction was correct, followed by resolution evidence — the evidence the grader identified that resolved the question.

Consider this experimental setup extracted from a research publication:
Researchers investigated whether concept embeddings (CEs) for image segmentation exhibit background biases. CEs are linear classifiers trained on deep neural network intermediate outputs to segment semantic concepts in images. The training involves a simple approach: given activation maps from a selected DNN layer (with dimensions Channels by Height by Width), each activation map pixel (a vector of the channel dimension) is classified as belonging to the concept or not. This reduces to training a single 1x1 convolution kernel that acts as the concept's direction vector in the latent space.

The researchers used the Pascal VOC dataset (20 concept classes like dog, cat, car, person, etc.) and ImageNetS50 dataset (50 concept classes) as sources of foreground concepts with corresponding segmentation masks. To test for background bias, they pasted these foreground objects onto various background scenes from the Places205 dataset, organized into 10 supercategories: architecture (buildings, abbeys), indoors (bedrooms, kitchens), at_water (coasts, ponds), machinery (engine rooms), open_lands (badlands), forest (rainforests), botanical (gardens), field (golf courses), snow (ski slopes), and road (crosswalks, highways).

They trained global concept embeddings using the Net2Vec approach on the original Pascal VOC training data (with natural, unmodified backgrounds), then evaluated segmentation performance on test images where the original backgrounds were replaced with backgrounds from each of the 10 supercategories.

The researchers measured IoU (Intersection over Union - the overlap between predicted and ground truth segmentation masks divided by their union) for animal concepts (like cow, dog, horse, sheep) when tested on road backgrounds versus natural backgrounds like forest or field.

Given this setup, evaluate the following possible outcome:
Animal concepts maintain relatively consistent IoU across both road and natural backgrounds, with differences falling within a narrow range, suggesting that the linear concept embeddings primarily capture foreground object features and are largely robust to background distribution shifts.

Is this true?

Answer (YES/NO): NO